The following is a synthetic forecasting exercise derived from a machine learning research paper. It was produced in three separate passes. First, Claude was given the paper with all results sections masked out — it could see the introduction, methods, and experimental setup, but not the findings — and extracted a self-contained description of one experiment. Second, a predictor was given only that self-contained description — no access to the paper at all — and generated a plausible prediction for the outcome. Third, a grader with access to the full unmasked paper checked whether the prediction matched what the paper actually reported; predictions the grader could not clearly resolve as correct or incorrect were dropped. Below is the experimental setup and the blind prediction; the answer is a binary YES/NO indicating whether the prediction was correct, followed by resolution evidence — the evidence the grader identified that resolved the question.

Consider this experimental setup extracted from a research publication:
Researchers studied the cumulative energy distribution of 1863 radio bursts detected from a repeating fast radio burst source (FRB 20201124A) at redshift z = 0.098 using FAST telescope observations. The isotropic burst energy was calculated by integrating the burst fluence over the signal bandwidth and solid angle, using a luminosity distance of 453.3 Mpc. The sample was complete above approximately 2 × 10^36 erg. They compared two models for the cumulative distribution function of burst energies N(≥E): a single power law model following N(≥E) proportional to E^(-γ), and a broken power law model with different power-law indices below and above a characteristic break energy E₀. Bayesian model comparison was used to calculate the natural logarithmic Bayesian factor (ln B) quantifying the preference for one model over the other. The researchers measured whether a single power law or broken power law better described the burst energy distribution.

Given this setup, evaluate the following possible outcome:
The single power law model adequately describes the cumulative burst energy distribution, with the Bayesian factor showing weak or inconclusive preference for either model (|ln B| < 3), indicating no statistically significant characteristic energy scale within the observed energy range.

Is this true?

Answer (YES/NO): NO